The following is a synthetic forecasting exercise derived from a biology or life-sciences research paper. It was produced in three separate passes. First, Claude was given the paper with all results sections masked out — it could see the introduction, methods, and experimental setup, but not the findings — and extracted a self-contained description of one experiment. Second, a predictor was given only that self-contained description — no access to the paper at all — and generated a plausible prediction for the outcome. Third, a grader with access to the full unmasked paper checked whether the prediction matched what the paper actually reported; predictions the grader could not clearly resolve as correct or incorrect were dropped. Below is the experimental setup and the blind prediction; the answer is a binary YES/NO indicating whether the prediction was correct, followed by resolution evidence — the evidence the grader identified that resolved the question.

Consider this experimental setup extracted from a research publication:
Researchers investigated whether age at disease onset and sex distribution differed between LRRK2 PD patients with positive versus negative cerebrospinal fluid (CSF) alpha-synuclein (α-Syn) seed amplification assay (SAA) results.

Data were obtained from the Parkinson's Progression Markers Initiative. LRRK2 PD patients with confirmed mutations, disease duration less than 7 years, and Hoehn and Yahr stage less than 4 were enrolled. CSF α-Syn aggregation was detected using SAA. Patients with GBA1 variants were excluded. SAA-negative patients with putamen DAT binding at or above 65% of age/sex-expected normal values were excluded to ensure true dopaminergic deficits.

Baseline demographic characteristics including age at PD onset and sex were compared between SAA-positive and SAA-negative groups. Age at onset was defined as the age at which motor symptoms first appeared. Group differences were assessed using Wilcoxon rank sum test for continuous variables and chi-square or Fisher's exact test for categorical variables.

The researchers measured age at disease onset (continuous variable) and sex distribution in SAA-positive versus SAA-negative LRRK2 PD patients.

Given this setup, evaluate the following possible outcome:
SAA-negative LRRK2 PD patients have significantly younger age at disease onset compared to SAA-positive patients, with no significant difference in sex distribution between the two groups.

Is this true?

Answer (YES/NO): NO